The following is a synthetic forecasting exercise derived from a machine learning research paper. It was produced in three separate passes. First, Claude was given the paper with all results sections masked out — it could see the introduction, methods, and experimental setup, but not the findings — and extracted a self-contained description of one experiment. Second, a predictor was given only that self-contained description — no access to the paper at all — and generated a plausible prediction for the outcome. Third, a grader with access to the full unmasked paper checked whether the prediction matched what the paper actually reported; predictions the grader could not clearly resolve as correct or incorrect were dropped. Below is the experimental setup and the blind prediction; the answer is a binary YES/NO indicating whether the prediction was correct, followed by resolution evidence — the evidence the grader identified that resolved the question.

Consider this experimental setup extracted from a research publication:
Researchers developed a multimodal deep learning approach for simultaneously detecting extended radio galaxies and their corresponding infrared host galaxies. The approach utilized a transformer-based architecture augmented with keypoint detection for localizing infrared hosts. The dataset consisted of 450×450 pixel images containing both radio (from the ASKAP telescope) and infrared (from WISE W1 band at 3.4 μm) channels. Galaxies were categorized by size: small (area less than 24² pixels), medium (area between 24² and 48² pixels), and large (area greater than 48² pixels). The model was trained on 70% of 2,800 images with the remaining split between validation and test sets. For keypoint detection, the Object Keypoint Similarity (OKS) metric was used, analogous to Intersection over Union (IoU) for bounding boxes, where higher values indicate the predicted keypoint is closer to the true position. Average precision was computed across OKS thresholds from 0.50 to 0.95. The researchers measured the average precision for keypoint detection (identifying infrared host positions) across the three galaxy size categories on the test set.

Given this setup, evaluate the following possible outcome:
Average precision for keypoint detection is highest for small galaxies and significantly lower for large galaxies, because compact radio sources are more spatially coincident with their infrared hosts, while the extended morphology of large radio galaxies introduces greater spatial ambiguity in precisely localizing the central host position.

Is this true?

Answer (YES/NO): NO